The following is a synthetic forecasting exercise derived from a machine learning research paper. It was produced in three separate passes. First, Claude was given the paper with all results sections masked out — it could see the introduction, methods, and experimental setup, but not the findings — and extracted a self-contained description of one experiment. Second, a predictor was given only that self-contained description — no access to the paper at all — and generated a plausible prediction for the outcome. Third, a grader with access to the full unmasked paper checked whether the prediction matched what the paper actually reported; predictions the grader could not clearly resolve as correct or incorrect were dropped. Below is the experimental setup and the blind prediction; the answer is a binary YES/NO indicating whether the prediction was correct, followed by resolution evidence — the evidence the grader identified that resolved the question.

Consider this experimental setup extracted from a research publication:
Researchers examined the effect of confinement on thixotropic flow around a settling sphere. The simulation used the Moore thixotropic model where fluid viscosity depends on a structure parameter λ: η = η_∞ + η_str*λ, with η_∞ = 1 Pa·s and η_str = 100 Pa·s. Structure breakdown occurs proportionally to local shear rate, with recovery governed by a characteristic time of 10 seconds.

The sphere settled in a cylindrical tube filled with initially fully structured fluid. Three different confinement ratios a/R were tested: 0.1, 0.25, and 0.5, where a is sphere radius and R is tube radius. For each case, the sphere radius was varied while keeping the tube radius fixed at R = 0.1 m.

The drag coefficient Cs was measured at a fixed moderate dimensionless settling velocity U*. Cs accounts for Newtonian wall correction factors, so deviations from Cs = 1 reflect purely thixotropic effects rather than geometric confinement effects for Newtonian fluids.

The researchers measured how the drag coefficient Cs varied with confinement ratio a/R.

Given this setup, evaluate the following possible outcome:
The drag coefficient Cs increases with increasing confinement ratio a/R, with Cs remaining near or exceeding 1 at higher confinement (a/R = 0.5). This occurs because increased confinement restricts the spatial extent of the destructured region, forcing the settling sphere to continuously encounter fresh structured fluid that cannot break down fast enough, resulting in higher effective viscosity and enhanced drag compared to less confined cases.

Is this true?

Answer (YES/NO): NO